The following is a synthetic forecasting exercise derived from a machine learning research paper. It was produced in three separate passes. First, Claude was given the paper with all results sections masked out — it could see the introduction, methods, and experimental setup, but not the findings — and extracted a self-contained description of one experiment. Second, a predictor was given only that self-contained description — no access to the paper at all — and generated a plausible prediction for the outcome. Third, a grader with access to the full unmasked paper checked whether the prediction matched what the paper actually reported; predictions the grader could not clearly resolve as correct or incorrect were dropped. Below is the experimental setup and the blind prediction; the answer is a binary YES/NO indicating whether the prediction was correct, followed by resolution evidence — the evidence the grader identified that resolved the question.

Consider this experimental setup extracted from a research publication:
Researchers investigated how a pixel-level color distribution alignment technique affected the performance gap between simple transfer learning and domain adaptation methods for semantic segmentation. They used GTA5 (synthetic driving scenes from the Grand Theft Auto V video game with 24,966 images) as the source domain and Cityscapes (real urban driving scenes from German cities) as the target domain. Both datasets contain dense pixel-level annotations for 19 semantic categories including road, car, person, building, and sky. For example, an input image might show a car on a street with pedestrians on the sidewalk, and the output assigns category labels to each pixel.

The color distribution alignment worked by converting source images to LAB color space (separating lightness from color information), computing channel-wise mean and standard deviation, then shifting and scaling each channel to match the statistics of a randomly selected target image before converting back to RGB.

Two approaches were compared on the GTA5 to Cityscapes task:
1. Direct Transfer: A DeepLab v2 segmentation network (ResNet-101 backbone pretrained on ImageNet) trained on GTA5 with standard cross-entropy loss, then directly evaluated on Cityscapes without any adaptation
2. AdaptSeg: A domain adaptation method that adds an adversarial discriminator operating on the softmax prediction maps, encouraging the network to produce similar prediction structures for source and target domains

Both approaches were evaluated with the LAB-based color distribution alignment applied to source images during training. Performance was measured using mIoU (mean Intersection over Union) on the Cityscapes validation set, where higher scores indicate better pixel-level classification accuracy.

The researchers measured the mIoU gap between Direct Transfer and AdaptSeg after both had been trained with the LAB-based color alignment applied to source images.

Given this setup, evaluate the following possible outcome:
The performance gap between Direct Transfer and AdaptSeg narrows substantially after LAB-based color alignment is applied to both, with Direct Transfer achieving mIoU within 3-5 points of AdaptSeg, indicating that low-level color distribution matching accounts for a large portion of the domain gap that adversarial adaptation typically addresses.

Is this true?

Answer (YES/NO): NO